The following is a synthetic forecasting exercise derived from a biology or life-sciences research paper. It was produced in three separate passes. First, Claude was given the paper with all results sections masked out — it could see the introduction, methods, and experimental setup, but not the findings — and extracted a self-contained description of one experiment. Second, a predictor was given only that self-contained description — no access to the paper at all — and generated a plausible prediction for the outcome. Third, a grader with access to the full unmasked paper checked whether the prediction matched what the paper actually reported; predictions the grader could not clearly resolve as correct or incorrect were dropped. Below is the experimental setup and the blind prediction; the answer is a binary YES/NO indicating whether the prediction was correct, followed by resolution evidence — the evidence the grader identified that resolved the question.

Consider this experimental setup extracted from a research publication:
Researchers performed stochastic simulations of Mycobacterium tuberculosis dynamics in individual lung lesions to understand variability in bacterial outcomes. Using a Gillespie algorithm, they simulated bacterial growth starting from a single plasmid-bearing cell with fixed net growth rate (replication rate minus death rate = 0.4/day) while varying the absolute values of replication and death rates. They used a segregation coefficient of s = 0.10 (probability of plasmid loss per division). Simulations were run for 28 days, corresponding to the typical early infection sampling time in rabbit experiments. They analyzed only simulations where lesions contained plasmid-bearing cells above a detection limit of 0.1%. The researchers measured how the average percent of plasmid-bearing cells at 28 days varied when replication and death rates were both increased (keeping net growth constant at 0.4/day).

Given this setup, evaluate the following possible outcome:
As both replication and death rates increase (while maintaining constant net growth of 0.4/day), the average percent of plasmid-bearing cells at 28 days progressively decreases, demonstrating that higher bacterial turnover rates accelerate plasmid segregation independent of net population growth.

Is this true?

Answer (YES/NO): YES